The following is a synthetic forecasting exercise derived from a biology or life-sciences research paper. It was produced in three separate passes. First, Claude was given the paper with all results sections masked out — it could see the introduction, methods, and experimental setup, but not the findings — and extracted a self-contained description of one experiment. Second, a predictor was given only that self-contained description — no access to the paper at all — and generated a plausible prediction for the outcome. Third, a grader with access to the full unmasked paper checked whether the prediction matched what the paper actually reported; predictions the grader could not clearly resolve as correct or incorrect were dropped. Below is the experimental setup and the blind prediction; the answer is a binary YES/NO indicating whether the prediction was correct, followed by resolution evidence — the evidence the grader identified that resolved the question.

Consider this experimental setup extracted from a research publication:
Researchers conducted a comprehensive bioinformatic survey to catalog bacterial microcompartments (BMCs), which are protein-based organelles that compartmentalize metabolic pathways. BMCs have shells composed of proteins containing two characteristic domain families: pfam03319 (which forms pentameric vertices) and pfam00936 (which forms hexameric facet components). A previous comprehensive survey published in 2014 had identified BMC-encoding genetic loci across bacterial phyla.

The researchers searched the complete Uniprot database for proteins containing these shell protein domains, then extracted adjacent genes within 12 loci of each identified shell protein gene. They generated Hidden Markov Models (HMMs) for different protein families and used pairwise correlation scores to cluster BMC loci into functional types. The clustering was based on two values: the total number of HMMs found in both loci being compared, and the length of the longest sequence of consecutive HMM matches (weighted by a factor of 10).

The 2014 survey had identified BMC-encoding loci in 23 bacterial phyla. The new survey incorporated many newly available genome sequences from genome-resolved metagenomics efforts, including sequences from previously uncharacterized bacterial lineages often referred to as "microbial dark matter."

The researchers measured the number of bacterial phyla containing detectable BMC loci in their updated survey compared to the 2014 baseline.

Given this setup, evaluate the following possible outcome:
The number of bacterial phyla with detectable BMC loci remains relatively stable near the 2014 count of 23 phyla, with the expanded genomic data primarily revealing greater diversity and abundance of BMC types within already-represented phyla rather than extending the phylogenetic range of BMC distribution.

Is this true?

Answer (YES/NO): NO